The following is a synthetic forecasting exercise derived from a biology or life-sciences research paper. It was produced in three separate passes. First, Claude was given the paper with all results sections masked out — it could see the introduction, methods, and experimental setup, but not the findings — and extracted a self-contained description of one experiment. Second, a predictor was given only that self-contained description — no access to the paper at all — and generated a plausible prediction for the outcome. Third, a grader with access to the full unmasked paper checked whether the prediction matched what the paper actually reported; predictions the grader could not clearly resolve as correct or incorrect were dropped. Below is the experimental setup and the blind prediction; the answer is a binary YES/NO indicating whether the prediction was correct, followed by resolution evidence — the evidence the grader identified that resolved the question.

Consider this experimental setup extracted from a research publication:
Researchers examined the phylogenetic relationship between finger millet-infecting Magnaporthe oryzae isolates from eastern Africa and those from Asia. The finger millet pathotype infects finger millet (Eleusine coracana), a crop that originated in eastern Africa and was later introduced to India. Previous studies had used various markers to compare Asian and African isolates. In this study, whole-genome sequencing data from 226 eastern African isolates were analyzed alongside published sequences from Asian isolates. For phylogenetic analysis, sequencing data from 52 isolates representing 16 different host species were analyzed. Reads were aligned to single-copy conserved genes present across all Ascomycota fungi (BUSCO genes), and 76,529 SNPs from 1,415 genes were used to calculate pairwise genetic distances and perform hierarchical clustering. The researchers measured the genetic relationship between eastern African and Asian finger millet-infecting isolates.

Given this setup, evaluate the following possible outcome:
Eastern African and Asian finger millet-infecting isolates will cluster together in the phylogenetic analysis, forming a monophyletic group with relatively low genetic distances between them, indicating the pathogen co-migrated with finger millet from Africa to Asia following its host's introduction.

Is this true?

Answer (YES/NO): NO